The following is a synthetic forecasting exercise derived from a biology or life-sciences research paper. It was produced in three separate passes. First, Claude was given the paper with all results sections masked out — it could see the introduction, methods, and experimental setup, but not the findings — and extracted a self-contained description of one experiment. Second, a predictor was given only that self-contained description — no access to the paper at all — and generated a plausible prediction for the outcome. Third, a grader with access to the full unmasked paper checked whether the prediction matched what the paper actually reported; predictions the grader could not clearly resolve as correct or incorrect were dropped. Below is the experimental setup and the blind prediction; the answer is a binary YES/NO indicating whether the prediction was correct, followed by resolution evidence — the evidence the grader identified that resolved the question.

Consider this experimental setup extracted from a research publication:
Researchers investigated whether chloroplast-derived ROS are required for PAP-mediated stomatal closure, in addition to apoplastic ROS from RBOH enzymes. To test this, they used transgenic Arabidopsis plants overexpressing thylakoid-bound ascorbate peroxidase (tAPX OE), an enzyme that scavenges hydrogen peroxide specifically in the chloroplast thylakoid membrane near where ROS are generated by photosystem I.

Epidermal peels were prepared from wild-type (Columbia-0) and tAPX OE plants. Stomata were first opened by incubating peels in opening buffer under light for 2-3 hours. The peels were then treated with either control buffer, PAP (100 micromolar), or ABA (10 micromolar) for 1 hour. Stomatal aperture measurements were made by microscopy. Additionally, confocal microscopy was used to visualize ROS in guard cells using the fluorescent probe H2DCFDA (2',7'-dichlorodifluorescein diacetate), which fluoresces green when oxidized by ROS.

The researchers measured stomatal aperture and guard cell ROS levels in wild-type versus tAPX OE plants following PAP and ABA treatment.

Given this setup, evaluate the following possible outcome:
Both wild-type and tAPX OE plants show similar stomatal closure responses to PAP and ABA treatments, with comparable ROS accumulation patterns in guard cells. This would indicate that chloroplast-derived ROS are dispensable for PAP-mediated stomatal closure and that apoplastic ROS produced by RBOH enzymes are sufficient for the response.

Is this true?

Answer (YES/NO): NO